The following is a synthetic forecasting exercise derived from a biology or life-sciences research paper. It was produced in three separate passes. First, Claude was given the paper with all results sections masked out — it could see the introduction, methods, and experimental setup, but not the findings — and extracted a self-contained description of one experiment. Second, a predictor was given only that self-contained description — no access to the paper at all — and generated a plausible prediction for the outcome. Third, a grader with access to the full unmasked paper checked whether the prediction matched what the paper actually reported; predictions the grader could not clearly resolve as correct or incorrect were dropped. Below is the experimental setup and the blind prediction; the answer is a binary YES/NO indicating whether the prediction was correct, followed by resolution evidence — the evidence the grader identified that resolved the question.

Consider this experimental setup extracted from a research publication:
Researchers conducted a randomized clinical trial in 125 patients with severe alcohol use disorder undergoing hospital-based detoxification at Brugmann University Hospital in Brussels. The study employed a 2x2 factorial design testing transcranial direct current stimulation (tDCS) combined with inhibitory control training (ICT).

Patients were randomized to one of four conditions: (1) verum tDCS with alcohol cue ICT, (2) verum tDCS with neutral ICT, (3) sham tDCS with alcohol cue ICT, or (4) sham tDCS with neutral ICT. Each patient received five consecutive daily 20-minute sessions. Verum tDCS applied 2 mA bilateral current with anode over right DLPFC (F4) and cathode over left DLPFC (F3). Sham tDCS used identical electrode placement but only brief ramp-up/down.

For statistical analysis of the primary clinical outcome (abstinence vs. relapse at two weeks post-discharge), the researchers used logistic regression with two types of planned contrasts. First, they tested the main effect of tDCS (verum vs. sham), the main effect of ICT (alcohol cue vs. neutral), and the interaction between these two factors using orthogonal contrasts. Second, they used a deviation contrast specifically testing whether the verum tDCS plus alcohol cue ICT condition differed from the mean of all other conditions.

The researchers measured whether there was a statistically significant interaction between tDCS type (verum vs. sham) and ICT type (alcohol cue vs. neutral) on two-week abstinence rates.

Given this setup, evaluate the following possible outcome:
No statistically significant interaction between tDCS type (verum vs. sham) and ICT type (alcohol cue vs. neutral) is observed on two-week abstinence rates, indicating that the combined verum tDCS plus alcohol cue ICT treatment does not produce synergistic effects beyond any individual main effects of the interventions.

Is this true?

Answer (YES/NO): YES